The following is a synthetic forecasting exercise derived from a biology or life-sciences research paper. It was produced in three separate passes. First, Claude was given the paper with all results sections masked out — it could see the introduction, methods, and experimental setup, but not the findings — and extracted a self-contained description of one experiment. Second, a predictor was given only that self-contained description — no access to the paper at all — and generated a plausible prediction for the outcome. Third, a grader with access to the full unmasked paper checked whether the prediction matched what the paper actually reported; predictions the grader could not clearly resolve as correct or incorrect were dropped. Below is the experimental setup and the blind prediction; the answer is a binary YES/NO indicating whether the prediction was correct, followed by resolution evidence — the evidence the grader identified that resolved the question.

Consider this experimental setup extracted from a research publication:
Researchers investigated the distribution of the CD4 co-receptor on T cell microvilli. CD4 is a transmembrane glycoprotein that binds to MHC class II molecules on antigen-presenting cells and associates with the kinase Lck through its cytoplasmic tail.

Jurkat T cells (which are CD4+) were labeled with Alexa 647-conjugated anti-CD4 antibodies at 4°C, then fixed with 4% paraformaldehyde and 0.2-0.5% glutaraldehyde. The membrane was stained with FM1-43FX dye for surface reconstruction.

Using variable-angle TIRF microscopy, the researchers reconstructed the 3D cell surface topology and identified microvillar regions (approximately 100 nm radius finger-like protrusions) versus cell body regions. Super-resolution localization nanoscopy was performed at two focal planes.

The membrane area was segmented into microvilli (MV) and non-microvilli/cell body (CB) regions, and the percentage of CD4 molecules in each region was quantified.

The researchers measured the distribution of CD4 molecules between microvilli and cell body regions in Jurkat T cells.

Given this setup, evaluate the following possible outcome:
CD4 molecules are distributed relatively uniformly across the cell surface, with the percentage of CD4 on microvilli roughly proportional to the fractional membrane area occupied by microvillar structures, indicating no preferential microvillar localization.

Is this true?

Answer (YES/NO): NO